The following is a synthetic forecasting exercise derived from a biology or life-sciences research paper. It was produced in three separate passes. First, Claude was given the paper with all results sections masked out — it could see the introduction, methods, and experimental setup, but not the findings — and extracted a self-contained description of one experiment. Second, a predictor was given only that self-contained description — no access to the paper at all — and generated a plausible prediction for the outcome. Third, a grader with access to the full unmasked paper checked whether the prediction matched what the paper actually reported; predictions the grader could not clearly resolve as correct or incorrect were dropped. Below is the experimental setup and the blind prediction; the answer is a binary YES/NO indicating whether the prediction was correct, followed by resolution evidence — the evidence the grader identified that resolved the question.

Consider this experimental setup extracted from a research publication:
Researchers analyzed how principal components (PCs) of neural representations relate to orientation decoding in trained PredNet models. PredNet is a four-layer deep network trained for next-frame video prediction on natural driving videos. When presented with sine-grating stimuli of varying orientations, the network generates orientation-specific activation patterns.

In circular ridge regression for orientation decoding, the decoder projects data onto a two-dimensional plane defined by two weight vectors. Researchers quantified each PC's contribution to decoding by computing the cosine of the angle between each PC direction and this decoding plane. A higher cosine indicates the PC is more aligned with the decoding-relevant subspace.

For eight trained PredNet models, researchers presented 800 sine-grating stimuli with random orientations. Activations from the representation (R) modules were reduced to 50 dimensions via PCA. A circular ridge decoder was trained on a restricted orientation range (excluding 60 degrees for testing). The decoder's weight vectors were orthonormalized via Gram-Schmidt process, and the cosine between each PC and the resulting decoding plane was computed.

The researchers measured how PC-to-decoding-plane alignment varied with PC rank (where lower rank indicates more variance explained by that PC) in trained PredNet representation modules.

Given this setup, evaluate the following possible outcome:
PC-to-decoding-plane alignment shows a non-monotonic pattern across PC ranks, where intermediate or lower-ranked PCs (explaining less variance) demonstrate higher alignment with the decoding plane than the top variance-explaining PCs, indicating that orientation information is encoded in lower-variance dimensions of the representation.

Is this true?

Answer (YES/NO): NO